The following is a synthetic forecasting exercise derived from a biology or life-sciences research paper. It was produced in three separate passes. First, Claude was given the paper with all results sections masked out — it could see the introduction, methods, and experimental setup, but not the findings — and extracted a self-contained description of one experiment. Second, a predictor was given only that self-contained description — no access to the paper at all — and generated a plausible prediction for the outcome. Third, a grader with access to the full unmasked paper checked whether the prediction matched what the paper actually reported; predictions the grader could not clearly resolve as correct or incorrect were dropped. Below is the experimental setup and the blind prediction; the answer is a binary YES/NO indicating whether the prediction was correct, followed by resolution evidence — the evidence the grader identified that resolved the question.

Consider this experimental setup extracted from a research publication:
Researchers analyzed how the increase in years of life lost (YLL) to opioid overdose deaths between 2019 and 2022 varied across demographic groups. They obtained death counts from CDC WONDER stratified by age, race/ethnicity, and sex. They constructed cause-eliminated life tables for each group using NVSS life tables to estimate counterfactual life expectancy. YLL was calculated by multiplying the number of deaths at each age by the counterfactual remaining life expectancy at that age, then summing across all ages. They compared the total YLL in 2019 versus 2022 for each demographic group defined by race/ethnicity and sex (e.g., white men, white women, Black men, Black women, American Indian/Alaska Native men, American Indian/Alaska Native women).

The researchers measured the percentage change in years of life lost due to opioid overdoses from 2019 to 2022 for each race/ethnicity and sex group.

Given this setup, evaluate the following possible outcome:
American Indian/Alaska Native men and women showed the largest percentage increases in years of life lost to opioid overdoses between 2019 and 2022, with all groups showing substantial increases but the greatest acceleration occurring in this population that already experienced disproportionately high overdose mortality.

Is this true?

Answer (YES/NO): NO